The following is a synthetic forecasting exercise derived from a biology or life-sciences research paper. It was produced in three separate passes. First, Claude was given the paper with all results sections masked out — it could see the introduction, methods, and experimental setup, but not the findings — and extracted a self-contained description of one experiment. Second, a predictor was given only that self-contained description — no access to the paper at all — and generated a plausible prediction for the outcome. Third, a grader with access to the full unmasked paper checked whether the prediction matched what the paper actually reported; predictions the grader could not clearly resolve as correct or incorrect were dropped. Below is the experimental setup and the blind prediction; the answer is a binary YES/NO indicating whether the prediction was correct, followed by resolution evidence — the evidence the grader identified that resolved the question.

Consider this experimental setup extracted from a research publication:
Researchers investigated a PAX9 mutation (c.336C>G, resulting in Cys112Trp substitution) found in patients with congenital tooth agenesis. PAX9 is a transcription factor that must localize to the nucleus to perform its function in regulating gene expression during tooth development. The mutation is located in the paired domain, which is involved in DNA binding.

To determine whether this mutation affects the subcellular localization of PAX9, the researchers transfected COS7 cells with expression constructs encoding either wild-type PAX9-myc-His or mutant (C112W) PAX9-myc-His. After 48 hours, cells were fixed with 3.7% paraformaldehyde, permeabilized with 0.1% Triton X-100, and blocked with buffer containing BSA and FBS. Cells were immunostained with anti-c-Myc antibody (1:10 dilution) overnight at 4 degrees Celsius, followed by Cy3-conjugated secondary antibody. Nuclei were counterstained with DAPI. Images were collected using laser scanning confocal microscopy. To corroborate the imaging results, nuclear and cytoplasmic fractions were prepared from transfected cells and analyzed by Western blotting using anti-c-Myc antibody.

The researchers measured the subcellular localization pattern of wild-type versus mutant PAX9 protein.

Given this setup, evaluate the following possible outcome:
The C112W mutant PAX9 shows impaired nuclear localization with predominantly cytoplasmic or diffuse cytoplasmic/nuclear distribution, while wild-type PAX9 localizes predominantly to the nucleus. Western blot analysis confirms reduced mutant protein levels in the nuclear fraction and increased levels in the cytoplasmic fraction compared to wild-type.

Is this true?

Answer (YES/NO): NO